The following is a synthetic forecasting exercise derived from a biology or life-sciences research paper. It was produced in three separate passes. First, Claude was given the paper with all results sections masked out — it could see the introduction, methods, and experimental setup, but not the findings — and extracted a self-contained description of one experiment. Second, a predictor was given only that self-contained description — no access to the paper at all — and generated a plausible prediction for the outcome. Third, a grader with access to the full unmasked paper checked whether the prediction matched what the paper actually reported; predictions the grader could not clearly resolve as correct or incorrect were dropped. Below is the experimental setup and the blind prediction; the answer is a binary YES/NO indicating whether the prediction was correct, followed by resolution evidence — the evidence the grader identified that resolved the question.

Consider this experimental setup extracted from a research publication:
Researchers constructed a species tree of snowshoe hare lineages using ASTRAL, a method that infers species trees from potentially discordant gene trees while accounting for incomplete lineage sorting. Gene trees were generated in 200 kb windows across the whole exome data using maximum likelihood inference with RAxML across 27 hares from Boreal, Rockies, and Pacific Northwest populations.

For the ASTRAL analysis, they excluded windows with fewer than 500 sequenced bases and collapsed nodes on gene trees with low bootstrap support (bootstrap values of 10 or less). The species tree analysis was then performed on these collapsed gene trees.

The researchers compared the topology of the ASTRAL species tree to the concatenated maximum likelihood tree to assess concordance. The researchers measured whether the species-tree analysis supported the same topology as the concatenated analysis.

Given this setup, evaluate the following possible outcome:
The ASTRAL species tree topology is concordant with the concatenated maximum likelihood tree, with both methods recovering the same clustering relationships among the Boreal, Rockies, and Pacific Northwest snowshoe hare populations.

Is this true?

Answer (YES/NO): YES